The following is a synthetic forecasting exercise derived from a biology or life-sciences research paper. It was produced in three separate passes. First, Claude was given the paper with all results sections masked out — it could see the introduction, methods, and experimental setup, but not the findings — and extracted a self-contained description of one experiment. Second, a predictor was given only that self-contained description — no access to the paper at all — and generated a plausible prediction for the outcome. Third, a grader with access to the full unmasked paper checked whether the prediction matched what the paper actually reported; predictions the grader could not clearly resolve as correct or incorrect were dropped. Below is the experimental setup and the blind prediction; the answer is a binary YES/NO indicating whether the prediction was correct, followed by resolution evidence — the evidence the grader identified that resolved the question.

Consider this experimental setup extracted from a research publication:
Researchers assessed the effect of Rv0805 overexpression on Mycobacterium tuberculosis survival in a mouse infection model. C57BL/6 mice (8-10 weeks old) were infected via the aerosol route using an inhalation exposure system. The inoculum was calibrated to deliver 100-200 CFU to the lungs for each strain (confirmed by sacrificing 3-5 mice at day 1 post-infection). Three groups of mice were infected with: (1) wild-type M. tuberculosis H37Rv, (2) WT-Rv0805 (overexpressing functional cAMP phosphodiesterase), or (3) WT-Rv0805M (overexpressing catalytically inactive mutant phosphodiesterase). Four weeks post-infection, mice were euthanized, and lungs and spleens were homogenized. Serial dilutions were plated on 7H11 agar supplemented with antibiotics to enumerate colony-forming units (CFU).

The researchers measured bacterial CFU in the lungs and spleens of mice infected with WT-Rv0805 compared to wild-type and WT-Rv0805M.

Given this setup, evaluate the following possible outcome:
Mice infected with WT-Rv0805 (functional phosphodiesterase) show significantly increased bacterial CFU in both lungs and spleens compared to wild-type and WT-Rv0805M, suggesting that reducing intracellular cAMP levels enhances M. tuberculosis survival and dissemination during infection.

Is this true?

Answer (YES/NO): NO